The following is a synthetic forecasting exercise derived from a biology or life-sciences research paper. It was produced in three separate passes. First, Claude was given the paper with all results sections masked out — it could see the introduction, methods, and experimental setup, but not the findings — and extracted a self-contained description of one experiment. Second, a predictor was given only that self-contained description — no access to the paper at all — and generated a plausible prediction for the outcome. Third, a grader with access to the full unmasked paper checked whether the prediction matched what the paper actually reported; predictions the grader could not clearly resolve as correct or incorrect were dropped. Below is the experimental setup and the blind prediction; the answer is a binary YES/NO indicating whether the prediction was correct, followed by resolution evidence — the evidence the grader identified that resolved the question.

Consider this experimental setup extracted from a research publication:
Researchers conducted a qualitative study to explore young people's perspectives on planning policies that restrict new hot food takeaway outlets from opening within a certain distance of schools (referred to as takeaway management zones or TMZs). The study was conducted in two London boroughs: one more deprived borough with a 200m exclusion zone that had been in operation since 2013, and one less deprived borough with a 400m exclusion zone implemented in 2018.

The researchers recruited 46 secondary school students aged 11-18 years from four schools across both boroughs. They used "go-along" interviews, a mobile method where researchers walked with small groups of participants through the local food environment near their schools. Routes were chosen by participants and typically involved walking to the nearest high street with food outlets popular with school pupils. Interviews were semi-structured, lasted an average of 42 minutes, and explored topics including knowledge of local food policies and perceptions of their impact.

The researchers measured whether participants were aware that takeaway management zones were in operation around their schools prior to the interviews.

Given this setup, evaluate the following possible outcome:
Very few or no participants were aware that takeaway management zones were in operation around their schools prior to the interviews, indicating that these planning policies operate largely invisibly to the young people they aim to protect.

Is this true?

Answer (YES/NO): YES